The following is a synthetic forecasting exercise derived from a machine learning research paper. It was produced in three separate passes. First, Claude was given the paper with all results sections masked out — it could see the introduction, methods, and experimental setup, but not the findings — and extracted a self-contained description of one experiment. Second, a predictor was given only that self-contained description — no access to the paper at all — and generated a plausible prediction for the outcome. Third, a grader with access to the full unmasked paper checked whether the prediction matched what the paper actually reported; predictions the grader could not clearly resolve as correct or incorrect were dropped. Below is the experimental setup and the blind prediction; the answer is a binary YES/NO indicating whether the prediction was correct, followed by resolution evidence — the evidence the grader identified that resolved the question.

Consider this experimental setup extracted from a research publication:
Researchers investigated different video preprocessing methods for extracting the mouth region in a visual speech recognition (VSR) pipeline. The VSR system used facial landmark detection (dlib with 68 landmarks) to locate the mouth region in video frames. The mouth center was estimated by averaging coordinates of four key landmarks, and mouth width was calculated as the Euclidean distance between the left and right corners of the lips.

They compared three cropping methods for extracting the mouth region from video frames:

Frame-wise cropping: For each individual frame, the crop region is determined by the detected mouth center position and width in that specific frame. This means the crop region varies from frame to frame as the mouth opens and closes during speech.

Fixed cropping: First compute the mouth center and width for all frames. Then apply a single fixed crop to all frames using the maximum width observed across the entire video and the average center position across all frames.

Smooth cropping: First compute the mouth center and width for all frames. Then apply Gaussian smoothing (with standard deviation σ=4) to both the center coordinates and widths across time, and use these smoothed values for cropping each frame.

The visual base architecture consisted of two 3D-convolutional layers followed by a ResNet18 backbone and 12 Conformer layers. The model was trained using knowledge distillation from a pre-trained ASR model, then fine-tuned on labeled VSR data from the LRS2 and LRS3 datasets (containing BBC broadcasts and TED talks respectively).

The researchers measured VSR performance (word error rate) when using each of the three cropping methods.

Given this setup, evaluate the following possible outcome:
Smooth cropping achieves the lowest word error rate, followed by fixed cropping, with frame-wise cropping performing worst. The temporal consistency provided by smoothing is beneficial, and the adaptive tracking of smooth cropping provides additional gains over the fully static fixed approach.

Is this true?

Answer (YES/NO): NO